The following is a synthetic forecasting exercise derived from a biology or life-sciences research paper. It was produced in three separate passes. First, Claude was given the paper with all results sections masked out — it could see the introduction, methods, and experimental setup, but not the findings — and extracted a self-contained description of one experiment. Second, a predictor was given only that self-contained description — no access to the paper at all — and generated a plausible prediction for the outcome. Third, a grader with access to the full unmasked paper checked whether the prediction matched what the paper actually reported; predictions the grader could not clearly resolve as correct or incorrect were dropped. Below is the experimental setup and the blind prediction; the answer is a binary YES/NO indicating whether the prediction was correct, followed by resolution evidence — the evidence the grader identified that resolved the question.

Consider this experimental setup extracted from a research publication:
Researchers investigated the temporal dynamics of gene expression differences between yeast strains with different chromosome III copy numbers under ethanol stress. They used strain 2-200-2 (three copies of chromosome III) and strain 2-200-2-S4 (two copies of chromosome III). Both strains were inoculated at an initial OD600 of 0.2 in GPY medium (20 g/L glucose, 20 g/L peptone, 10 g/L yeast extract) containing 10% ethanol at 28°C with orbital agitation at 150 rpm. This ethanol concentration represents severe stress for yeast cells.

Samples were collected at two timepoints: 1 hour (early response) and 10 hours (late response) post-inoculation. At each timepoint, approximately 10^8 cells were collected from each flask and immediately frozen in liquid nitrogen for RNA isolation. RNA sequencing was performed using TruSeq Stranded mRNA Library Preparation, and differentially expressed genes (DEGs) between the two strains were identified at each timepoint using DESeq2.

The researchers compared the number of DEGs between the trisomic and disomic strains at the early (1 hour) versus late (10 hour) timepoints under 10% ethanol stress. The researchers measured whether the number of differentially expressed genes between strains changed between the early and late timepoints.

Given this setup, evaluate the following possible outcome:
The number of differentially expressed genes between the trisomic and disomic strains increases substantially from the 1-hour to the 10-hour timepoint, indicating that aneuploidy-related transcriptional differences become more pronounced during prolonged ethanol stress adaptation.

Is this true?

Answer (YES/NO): YES